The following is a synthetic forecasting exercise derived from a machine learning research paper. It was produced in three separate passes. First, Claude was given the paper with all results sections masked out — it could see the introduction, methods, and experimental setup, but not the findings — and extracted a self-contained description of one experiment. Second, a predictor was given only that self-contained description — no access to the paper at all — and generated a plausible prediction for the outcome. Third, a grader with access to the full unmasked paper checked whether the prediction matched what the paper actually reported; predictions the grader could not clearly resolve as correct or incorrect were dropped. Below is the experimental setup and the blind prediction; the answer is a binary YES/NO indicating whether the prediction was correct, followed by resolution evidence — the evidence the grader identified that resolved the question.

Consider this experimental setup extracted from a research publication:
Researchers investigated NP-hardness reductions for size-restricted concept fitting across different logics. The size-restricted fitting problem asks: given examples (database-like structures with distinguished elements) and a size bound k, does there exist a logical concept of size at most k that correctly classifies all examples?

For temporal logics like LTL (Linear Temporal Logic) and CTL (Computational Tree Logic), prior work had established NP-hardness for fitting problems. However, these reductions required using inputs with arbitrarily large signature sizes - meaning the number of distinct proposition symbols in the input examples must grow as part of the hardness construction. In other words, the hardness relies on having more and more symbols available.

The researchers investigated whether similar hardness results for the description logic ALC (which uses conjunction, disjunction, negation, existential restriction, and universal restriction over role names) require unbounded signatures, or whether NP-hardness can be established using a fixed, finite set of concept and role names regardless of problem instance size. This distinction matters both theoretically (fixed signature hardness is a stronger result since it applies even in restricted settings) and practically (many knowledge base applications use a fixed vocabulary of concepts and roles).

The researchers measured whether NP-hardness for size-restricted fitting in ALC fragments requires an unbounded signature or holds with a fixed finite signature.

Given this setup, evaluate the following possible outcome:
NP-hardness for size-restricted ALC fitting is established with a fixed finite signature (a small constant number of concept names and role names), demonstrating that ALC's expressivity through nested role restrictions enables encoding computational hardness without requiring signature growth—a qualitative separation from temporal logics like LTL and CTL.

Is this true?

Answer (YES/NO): YES